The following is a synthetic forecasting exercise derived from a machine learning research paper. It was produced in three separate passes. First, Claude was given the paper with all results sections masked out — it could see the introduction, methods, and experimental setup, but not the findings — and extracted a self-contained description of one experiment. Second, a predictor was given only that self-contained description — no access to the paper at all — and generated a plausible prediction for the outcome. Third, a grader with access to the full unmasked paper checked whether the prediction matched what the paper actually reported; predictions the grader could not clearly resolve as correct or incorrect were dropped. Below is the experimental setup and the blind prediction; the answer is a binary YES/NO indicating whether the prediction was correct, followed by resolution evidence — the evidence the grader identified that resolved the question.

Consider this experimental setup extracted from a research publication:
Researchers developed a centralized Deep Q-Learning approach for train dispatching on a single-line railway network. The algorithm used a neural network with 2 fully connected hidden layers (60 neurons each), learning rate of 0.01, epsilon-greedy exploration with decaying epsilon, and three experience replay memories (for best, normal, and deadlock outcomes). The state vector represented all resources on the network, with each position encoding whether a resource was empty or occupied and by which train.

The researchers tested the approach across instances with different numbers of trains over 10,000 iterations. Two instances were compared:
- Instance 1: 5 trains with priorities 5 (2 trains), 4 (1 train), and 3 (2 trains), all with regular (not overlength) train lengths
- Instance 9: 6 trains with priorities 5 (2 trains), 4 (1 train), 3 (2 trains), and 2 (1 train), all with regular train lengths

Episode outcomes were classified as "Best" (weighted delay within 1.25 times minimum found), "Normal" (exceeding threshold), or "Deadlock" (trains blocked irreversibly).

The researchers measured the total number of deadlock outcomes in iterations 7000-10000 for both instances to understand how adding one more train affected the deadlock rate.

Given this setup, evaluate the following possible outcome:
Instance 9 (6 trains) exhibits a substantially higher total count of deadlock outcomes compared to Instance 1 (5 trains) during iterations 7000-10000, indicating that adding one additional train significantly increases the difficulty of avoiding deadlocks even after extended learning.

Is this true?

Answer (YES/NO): YES